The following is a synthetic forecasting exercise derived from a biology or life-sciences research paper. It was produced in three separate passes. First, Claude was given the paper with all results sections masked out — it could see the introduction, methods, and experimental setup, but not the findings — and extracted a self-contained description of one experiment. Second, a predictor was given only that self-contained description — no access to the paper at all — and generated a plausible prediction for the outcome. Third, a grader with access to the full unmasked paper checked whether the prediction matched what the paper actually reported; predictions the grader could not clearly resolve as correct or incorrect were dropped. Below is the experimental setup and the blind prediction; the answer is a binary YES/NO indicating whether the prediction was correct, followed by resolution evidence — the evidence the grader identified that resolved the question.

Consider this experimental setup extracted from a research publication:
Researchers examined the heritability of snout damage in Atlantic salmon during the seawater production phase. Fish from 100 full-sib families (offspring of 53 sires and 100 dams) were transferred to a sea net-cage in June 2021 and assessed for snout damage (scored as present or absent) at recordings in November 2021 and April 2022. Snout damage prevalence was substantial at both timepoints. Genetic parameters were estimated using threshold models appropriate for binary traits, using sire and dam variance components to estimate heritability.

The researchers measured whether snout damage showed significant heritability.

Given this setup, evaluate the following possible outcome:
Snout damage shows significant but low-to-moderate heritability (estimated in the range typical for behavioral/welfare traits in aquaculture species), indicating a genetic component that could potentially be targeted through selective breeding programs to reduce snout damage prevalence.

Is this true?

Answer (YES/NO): YES